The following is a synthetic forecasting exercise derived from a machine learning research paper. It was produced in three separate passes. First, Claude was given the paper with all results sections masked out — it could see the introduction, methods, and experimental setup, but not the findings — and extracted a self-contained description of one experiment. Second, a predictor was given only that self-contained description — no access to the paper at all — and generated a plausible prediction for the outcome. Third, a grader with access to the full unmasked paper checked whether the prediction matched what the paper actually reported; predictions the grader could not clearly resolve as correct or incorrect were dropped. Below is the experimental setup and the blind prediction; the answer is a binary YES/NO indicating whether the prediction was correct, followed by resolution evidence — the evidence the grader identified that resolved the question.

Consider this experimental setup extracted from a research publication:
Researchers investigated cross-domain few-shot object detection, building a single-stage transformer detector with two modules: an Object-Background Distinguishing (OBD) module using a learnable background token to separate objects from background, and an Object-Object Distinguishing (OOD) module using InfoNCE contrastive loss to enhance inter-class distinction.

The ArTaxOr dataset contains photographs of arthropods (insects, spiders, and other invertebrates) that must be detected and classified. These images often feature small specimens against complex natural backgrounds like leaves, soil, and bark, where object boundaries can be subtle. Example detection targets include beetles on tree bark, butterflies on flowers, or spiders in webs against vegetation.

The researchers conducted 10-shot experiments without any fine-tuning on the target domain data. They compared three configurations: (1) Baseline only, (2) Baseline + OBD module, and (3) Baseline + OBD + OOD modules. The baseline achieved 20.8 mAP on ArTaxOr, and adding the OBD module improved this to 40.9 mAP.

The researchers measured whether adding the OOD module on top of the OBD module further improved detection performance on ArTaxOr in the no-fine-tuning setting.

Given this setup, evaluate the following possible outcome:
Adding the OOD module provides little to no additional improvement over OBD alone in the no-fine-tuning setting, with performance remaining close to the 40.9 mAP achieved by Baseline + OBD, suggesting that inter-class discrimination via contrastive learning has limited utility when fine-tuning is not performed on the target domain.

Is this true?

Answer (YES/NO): NO